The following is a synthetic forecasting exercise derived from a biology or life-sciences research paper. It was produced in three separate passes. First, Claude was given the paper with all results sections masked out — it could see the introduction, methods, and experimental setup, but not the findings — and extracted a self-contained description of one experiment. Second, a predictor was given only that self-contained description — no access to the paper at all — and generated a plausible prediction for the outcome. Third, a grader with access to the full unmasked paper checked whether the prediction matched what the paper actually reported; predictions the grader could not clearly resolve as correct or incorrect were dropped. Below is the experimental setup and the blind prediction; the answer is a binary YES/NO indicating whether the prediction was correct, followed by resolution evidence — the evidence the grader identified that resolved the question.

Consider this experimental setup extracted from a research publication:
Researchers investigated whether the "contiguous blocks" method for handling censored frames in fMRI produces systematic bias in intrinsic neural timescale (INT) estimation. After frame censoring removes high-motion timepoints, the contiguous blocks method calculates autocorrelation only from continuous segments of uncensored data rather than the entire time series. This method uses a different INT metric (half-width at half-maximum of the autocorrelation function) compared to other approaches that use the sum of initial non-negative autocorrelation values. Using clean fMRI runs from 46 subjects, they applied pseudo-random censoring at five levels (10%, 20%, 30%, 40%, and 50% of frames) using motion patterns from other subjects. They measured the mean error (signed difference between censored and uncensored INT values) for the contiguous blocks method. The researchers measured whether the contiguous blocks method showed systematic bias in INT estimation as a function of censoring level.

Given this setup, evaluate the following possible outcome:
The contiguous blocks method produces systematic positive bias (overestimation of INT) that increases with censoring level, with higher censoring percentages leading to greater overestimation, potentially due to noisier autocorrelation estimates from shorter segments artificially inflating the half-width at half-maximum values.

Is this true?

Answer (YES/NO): NO